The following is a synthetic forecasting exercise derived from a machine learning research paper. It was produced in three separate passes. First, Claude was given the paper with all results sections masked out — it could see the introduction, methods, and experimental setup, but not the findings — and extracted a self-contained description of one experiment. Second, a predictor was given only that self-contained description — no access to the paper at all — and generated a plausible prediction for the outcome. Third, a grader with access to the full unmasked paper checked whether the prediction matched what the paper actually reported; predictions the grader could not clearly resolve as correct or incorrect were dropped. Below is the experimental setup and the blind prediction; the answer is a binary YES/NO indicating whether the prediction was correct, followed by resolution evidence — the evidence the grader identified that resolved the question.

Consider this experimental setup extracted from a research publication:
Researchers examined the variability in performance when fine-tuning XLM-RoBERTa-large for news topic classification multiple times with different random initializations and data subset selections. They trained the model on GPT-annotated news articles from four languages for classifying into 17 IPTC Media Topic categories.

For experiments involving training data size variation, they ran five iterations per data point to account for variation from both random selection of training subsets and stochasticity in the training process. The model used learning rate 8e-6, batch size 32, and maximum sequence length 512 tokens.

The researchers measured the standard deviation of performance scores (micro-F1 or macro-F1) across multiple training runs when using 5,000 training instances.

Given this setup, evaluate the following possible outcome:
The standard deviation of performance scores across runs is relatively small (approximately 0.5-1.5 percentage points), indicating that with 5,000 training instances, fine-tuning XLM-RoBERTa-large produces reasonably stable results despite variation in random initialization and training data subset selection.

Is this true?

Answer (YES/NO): NO